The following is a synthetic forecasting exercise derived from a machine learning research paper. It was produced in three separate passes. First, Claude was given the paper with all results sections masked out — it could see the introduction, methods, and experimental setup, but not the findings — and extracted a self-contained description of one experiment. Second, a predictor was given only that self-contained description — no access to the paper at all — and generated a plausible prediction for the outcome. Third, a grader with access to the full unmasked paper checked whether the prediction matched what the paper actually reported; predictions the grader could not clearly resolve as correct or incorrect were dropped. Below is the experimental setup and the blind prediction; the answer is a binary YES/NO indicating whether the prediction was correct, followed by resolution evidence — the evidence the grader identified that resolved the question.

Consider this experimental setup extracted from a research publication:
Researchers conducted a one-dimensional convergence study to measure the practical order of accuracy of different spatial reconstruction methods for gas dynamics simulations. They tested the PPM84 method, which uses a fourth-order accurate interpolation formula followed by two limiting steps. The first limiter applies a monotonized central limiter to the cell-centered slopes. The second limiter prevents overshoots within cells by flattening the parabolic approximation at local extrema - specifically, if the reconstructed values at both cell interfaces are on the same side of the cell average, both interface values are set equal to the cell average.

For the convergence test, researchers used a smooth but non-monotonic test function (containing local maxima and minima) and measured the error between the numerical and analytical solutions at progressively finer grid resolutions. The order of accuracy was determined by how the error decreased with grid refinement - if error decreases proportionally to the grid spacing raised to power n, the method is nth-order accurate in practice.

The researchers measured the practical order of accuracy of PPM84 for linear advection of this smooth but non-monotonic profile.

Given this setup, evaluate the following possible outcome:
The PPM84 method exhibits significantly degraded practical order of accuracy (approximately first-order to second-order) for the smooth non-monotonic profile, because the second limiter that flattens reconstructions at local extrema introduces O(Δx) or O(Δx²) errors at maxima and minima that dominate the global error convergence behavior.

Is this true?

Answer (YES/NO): NO